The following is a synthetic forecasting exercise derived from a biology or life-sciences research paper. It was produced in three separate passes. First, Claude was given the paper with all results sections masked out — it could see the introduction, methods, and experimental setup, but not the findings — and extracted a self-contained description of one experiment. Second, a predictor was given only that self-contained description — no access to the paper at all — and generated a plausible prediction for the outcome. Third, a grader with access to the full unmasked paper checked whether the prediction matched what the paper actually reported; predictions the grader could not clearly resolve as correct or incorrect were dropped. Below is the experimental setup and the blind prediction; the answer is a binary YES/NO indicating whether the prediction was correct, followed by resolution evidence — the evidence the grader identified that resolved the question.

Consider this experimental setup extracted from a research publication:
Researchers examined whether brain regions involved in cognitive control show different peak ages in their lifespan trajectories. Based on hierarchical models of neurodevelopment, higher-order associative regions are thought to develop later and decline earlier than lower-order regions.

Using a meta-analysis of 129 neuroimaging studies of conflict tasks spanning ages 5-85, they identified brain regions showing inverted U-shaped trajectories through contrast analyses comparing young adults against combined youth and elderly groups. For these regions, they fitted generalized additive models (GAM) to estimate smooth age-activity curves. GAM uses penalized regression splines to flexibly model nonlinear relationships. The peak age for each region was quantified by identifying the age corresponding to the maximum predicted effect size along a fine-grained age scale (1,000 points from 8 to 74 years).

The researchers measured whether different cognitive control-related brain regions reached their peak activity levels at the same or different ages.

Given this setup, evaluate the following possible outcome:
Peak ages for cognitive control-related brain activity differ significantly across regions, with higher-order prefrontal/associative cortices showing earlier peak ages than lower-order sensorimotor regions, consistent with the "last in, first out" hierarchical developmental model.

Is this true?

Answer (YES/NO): NO